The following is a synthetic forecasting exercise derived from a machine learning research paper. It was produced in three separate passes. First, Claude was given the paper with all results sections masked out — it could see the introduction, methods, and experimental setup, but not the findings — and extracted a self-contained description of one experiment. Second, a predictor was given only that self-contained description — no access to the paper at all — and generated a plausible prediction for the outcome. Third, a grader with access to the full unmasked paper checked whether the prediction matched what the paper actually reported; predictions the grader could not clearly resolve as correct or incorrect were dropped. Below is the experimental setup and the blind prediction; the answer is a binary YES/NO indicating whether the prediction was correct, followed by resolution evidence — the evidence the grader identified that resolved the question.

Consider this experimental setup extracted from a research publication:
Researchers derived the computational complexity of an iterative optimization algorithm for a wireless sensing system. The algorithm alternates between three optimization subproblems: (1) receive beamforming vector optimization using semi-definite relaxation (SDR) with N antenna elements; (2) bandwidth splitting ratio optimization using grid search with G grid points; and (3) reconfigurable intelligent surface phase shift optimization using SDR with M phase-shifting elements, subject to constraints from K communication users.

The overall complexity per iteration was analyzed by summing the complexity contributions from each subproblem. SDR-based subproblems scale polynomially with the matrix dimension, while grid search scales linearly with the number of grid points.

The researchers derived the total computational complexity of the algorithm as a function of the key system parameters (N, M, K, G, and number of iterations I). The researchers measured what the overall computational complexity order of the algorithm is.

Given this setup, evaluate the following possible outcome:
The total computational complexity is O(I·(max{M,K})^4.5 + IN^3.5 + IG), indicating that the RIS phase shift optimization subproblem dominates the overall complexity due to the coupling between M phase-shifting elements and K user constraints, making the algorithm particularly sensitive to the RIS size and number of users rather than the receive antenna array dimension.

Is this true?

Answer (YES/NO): NO